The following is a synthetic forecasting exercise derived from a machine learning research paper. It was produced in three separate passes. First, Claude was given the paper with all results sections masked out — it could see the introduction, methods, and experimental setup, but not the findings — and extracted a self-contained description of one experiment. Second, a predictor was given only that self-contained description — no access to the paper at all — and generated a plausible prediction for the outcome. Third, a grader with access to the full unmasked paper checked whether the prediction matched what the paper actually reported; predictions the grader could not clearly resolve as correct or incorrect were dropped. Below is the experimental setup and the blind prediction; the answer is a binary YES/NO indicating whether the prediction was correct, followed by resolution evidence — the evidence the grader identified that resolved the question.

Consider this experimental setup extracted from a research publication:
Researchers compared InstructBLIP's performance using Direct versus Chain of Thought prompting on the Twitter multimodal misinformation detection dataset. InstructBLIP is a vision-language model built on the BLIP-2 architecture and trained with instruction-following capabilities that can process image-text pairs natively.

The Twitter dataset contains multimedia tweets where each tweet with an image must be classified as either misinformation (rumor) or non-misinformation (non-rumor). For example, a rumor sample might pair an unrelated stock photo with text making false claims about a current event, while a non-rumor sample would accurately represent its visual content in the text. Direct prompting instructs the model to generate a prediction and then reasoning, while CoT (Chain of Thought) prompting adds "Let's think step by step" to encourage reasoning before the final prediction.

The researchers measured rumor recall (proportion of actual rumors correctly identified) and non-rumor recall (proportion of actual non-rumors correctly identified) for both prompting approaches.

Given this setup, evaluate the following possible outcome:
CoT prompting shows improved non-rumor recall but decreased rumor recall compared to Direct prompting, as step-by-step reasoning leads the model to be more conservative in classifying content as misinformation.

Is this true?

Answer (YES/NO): YES